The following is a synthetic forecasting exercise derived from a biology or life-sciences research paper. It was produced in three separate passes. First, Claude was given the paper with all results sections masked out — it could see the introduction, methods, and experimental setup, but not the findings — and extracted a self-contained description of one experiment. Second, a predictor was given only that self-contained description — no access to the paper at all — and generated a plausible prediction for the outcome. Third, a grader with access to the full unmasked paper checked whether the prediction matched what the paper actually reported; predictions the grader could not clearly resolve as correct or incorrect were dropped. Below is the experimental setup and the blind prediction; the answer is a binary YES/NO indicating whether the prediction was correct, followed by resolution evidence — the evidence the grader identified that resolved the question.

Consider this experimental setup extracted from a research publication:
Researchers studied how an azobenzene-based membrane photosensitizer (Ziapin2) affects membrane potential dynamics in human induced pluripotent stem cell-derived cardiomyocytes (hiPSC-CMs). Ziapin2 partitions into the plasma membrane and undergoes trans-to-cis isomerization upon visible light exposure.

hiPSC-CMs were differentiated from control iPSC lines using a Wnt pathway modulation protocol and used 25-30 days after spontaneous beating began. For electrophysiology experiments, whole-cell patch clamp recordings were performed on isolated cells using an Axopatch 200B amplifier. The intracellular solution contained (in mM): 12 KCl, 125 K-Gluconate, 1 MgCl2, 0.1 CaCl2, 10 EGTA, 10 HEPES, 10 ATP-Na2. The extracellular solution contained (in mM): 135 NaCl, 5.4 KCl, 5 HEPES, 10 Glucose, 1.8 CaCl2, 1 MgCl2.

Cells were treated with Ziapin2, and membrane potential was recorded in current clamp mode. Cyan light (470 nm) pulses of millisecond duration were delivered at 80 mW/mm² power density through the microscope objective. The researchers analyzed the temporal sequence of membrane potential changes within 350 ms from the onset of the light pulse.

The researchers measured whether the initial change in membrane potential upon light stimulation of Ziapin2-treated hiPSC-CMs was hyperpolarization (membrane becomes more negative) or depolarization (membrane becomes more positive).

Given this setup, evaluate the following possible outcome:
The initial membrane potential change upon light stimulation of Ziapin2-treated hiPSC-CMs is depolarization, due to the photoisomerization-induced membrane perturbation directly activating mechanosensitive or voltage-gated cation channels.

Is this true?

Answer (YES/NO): NO